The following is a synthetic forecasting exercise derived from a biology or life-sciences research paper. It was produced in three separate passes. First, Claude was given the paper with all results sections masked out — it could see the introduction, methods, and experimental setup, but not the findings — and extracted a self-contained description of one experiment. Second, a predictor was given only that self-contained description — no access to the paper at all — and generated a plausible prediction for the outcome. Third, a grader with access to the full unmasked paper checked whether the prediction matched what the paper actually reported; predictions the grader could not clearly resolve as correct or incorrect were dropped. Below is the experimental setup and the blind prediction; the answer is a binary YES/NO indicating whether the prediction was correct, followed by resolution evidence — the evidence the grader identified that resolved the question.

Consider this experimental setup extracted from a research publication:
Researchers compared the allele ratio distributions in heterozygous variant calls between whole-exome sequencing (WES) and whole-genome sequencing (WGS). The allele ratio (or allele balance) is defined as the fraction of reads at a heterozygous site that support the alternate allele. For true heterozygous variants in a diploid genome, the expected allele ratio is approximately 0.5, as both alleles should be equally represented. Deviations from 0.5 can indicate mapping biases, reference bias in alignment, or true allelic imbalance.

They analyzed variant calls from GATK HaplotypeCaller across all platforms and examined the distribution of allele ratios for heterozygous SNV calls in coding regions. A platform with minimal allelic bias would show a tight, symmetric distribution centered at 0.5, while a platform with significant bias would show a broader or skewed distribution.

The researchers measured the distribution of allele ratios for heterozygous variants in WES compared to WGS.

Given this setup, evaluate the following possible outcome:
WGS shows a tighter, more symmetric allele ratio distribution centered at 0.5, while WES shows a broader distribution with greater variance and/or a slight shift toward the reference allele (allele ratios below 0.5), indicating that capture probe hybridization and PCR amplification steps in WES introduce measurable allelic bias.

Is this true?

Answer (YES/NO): NO